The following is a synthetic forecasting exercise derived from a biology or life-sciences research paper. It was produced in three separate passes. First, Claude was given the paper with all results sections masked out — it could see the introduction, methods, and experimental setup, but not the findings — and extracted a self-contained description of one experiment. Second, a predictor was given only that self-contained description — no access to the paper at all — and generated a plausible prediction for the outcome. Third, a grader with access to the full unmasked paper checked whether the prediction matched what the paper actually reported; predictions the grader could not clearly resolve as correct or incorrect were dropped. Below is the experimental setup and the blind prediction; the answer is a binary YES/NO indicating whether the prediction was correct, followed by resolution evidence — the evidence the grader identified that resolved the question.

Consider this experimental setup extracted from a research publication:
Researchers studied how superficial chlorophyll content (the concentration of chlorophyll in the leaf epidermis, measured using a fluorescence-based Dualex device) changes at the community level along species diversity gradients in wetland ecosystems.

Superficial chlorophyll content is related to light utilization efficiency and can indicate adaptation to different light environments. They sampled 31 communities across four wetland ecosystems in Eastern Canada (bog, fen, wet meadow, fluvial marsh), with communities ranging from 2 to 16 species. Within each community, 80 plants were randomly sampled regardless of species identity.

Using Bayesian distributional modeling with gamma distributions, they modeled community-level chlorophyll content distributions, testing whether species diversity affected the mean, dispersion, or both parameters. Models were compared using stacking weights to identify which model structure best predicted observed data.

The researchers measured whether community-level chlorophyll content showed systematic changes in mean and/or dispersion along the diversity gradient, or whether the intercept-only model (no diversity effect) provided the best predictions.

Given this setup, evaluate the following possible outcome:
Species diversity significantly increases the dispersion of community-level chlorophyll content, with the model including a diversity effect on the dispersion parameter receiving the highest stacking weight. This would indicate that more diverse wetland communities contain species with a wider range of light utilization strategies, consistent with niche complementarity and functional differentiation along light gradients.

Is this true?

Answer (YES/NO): NO